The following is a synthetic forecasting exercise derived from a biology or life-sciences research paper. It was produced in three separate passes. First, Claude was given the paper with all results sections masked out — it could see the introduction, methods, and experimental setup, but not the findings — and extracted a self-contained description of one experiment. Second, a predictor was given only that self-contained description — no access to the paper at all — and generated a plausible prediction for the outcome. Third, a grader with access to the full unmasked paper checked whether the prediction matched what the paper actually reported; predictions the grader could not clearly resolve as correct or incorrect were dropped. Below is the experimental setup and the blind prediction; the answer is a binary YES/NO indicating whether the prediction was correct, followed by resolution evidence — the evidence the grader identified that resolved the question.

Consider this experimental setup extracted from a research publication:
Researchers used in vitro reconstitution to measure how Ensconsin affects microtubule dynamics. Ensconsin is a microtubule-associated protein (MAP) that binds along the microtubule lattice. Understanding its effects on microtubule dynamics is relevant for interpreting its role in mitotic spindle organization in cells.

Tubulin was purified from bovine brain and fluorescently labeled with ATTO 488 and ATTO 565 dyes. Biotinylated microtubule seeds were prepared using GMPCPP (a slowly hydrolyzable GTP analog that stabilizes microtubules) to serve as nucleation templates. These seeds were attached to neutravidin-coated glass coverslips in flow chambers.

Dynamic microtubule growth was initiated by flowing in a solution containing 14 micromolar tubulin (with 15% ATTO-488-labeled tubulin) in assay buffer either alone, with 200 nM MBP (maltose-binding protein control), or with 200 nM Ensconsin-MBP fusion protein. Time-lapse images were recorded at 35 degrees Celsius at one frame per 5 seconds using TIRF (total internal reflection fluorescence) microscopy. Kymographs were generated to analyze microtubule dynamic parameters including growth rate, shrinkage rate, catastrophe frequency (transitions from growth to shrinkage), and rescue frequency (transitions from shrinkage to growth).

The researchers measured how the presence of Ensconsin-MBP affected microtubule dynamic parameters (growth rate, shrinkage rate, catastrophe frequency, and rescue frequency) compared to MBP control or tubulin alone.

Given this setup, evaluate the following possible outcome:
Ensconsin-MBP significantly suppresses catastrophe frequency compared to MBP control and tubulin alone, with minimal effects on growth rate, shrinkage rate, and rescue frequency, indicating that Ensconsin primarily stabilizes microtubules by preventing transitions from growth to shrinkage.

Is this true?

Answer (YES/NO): NO